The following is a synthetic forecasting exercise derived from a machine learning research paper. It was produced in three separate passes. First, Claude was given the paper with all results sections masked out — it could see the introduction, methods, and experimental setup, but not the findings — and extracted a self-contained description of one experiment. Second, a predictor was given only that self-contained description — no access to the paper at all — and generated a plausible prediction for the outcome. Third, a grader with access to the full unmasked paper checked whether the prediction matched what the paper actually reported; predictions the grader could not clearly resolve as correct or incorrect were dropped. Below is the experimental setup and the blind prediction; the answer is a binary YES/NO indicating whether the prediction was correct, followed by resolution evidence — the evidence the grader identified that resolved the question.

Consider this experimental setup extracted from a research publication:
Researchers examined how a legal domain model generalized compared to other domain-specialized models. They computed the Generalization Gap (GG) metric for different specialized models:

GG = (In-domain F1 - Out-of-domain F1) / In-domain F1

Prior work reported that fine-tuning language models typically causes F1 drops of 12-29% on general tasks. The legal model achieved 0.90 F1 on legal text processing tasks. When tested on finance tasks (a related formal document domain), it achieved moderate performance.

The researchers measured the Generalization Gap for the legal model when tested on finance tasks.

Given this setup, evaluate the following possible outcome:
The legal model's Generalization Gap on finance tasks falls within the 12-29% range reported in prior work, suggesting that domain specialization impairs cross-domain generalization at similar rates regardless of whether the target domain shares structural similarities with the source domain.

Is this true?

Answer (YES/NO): NO